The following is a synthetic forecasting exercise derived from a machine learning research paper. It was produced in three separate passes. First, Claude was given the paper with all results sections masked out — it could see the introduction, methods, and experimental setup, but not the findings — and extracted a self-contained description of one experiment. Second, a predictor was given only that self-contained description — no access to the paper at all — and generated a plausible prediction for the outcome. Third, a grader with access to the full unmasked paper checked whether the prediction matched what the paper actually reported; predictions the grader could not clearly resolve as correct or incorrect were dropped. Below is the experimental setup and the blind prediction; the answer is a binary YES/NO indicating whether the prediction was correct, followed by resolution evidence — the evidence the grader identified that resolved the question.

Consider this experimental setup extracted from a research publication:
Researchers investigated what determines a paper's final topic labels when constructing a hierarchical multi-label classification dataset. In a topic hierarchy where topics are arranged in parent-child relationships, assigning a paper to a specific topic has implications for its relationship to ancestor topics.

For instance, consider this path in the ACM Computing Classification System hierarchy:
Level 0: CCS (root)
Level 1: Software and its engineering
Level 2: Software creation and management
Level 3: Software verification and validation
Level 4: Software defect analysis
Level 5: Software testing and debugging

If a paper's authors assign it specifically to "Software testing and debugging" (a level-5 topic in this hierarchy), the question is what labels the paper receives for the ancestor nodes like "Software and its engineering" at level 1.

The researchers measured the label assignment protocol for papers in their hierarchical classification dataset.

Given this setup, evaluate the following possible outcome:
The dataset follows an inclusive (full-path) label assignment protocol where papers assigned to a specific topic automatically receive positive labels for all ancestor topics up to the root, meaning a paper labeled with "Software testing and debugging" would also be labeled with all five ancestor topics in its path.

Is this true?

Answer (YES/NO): YES